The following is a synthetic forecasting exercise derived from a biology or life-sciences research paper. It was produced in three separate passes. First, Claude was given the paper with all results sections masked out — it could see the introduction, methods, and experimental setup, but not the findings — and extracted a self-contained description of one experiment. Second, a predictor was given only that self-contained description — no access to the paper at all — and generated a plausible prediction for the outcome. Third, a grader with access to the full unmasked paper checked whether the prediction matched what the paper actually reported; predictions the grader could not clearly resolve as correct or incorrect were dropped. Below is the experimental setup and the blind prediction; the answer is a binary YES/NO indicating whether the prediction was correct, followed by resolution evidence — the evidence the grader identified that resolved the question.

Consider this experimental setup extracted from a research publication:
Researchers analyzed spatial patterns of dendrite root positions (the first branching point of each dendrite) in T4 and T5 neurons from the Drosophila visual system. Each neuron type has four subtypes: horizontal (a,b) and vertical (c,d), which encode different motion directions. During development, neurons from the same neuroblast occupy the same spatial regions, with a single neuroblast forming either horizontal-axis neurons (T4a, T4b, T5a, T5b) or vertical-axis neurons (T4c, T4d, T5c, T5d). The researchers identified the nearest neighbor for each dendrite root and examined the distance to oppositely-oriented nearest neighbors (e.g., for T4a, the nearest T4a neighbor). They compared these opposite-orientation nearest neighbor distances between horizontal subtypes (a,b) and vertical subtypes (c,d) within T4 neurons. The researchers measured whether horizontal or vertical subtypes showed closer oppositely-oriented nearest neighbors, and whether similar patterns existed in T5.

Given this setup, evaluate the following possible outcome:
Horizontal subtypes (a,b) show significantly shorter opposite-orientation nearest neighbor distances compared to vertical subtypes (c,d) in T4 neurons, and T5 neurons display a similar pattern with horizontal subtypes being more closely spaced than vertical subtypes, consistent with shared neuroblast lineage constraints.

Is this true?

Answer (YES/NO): NO